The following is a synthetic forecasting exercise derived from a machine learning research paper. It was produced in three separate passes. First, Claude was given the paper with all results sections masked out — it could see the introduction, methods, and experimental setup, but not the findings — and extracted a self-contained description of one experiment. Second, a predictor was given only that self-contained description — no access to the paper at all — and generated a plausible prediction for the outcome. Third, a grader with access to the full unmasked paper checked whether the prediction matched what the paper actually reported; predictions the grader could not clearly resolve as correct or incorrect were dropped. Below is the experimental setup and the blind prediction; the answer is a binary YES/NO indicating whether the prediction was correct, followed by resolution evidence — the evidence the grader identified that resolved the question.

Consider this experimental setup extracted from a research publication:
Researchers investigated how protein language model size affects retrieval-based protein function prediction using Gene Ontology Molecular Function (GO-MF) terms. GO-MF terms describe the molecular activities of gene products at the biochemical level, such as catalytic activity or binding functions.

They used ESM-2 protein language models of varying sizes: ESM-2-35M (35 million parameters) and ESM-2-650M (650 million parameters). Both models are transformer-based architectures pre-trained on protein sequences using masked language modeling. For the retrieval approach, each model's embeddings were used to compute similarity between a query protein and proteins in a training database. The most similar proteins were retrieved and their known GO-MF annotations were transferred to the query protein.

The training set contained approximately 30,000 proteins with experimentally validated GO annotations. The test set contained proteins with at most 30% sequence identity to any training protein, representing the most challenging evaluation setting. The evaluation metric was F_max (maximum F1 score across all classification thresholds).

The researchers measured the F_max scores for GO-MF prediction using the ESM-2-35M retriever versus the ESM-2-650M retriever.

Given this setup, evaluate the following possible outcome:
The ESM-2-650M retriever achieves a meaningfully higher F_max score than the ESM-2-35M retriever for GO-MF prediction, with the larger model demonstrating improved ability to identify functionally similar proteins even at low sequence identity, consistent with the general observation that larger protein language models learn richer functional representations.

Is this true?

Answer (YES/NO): NO